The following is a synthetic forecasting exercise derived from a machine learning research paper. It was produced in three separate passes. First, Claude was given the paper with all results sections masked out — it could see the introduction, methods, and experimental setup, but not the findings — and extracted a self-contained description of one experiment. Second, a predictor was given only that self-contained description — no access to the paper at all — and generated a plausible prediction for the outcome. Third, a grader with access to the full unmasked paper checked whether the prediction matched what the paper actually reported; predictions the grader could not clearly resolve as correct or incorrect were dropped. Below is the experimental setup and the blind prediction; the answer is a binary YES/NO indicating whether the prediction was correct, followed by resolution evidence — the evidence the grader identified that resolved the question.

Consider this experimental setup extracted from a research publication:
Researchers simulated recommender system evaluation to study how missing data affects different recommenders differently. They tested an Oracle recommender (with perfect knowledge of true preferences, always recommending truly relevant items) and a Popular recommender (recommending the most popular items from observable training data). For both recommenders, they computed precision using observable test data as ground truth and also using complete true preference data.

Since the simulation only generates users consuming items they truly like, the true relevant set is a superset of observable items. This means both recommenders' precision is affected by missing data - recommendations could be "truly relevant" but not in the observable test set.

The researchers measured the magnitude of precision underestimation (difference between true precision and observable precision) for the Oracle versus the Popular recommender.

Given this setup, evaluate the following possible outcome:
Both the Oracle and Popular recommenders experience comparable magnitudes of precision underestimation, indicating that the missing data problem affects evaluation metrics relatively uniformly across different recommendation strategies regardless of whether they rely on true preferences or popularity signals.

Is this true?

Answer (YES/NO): NO